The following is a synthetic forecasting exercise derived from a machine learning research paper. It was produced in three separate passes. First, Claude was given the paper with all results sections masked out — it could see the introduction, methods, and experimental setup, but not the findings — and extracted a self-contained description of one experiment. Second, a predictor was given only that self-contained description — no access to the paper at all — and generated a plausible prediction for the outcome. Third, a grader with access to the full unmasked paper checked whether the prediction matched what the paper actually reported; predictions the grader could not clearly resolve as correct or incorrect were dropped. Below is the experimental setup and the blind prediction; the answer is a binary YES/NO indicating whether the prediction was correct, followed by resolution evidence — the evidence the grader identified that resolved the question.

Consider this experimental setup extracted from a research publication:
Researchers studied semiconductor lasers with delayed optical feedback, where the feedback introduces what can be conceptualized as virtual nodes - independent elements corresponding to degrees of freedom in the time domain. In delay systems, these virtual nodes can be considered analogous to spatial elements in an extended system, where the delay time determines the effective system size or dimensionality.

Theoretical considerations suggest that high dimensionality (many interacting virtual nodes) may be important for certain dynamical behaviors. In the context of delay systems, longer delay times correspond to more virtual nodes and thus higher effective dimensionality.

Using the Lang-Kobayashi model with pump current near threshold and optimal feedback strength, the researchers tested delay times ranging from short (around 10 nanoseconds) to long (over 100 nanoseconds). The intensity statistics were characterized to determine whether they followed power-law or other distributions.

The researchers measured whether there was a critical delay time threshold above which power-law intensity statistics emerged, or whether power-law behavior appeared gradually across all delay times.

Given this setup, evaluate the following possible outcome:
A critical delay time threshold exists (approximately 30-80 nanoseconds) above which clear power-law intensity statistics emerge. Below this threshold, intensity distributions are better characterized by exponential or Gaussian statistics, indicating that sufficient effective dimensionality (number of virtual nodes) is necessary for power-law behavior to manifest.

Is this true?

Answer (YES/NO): NO